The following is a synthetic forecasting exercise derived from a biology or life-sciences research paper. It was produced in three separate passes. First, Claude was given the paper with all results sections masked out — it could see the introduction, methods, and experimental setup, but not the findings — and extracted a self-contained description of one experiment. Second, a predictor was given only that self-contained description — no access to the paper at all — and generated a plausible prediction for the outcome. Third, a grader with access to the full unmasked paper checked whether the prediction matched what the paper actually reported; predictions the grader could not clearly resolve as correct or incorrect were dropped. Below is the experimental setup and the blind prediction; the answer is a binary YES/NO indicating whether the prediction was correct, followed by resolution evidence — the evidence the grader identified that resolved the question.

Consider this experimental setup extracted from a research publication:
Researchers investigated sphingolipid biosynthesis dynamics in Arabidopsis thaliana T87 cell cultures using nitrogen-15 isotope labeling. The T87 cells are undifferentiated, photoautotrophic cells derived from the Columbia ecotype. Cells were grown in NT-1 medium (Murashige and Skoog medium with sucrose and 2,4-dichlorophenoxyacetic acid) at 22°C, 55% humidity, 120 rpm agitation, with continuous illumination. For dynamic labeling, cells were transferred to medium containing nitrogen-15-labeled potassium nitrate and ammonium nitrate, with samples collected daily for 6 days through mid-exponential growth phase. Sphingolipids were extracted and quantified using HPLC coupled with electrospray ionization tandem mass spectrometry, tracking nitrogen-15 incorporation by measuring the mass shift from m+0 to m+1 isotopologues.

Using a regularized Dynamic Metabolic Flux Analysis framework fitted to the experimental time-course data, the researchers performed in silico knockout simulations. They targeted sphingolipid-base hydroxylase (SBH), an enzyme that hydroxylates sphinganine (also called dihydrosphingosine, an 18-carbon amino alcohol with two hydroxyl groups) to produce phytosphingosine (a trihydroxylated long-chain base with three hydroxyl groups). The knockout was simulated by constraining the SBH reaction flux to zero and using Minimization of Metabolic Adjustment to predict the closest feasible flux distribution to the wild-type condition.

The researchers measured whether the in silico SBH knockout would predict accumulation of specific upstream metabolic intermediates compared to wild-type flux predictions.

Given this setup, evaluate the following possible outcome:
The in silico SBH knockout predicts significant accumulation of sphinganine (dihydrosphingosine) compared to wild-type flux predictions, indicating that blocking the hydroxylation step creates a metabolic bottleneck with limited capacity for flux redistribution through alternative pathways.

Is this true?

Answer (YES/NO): NO